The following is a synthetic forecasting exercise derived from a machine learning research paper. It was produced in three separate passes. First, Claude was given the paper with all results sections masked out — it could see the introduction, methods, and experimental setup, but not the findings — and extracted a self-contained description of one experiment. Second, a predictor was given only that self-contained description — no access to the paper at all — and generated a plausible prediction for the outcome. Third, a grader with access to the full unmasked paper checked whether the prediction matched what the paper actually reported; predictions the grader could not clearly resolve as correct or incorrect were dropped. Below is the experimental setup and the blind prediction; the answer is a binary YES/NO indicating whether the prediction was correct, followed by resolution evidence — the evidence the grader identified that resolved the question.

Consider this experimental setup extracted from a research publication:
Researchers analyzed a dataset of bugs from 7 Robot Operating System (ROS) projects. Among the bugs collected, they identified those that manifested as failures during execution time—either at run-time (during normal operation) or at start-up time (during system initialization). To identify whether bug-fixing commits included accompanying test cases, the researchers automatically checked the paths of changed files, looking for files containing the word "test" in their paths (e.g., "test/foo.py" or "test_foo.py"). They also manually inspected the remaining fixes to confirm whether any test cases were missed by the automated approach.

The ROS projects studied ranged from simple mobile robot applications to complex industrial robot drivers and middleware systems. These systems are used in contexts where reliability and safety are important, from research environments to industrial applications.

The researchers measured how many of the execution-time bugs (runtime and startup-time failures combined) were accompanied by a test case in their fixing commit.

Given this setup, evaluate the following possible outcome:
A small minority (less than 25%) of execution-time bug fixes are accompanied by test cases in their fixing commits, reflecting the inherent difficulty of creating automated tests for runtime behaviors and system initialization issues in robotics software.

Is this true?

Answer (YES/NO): YES